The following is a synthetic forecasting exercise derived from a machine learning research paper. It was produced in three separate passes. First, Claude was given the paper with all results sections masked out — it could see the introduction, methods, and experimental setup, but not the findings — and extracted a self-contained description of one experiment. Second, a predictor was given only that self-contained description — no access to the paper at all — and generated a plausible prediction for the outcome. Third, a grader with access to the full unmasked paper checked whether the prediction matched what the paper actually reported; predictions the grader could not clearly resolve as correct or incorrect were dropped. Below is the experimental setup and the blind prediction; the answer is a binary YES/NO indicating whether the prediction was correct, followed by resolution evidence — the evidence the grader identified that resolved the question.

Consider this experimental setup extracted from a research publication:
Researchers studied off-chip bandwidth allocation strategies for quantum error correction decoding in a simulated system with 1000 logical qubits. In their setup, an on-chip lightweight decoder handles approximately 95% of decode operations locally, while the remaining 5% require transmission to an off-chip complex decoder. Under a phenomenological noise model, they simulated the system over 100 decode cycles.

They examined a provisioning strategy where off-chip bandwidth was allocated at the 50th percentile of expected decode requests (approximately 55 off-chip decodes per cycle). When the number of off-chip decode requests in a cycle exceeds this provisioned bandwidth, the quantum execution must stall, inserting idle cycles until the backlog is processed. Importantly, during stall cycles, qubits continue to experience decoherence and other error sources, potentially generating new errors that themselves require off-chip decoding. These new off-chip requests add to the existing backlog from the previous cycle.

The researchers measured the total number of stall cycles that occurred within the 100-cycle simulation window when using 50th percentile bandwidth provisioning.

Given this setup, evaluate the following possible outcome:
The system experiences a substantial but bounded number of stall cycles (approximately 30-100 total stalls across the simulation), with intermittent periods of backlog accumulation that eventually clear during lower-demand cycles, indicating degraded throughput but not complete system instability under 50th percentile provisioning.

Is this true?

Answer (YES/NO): NO